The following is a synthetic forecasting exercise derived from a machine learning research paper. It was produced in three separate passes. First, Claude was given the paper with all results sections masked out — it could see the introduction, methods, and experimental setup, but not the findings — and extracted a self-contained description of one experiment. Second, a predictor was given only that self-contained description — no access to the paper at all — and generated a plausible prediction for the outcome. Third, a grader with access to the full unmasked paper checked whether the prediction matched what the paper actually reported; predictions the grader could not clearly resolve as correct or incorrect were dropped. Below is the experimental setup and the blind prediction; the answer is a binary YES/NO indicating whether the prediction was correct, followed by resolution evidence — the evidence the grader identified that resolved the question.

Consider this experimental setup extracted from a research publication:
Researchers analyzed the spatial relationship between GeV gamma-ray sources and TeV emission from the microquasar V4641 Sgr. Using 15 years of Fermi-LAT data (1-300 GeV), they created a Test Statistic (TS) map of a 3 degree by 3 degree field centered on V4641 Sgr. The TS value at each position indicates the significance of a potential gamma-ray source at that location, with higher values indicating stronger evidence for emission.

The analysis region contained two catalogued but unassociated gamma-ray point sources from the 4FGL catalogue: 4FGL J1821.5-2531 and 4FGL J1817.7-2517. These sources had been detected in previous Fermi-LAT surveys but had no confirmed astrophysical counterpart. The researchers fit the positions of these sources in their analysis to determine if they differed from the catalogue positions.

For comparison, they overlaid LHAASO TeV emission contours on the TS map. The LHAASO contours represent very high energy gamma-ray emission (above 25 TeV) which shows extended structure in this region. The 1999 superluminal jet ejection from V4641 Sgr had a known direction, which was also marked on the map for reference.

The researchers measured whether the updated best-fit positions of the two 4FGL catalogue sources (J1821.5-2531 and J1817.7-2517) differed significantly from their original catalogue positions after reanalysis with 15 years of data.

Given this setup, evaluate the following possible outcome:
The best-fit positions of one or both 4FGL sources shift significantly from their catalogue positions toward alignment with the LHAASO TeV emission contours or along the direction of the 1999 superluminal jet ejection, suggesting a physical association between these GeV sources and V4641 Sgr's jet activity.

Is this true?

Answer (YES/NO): NO